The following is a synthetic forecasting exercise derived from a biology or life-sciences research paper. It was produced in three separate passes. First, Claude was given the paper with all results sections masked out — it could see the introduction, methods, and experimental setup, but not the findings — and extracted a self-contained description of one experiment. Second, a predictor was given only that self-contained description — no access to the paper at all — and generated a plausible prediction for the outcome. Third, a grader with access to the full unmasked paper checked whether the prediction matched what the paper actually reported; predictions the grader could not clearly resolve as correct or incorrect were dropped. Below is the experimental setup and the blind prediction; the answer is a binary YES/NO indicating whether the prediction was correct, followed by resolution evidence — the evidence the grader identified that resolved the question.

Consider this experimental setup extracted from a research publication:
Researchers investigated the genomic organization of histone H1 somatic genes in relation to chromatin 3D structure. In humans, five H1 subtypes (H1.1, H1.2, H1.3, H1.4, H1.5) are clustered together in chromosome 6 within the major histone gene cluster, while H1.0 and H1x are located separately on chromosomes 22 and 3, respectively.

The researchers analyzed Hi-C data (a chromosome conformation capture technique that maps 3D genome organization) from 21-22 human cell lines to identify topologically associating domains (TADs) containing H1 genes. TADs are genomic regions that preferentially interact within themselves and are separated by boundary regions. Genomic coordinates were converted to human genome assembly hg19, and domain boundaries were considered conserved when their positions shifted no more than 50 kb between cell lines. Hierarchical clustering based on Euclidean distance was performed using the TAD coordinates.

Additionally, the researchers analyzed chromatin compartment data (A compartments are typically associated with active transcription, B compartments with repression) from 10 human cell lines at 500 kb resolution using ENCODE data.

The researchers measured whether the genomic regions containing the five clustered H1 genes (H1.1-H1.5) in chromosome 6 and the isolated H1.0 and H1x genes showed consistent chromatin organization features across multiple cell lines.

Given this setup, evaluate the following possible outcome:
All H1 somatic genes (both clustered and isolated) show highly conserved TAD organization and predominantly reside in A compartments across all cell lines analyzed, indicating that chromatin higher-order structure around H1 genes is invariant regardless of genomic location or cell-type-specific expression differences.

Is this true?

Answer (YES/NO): NO